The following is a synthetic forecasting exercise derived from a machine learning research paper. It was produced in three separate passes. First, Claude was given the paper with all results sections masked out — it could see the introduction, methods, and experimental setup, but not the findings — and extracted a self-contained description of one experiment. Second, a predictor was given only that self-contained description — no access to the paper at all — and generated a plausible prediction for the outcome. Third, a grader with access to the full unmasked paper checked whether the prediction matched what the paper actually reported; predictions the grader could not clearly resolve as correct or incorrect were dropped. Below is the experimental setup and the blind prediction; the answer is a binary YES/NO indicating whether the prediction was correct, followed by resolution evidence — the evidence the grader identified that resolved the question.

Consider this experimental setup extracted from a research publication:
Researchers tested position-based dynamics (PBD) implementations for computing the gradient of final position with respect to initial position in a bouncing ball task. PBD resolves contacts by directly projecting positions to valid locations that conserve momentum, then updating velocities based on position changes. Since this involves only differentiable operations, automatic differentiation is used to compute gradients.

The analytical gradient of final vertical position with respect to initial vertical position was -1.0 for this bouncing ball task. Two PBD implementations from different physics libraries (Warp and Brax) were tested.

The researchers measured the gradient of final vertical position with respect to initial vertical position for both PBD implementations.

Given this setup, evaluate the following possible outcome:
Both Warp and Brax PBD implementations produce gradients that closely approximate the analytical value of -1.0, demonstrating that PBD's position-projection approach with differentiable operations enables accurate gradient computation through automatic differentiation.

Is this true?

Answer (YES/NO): NO